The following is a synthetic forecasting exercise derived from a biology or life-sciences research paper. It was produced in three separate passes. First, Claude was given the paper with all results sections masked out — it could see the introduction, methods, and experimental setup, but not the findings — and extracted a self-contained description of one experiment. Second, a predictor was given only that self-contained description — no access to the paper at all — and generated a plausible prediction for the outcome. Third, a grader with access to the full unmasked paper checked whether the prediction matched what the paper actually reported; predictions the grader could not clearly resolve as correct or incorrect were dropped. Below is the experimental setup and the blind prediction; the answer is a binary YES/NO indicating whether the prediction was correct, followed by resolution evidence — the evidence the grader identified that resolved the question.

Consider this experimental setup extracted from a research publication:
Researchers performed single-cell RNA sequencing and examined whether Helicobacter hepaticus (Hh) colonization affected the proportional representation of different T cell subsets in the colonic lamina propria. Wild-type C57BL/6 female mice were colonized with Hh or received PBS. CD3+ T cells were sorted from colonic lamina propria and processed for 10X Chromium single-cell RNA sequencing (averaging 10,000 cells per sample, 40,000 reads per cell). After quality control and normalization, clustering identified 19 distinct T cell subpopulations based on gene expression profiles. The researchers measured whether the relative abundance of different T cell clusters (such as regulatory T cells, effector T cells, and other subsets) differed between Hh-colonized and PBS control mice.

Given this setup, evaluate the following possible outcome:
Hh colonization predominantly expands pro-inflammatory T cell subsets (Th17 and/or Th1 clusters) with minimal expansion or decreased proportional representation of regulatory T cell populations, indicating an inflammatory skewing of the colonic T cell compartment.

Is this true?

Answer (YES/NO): NO